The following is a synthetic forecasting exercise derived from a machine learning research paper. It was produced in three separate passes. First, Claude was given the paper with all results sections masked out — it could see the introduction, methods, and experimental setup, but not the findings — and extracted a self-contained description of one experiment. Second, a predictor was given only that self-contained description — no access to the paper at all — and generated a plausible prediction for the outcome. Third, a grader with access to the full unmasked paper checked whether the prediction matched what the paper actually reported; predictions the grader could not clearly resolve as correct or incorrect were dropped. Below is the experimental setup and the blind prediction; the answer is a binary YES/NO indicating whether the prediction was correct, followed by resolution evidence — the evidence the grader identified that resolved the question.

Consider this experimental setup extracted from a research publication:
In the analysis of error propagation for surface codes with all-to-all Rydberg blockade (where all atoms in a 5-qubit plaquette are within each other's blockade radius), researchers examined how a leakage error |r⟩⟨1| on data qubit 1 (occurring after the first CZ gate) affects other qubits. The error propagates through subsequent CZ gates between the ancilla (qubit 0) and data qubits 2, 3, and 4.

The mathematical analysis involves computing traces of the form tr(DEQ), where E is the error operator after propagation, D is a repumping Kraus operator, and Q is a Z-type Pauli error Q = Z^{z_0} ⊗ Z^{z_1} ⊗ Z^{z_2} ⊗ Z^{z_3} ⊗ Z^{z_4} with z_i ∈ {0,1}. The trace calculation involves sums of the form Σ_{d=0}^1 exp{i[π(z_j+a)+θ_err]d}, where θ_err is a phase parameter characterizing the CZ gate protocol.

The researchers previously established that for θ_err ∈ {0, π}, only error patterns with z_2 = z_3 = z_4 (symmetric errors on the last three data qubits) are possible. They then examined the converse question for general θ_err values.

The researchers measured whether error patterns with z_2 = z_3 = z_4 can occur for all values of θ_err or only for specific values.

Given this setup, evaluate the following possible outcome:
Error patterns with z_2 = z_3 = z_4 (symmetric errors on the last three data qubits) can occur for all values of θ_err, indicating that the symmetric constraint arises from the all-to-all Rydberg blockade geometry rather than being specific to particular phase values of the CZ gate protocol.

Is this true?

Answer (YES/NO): NO